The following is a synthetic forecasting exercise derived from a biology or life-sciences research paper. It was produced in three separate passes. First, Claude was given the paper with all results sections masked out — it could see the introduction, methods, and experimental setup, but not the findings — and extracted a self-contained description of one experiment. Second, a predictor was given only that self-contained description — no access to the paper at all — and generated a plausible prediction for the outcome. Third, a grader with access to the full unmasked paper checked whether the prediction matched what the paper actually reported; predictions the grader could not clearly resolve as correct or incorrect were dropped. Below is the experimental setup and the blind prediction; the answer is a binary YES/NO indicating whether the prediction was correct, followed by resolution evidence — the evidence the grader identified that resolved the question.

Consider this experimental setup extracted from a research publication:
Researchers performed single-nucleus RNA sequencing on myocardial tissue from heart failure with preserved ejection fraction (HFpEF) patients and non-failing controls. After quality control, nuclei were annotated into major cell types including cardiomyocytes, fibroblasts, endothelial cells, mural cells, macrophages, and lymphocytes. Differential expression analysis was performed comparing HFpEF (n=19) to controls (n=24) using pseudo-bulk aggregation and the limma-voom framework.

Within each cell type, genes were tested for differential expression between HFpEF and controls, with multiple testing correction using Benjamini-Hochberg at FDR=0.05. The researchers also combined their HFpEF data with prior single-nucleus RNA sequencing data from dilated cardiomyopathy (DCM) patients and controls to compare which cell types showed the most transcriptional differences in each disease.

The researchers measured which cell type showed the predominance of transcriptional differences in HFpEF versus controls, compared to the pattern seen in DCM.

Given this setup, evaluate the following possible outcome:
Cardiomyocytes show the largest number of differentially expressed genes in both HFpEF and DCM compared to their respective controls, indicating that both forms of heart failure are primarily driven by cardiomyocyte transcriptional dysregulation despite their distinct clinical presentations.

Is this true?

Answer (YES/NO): NO